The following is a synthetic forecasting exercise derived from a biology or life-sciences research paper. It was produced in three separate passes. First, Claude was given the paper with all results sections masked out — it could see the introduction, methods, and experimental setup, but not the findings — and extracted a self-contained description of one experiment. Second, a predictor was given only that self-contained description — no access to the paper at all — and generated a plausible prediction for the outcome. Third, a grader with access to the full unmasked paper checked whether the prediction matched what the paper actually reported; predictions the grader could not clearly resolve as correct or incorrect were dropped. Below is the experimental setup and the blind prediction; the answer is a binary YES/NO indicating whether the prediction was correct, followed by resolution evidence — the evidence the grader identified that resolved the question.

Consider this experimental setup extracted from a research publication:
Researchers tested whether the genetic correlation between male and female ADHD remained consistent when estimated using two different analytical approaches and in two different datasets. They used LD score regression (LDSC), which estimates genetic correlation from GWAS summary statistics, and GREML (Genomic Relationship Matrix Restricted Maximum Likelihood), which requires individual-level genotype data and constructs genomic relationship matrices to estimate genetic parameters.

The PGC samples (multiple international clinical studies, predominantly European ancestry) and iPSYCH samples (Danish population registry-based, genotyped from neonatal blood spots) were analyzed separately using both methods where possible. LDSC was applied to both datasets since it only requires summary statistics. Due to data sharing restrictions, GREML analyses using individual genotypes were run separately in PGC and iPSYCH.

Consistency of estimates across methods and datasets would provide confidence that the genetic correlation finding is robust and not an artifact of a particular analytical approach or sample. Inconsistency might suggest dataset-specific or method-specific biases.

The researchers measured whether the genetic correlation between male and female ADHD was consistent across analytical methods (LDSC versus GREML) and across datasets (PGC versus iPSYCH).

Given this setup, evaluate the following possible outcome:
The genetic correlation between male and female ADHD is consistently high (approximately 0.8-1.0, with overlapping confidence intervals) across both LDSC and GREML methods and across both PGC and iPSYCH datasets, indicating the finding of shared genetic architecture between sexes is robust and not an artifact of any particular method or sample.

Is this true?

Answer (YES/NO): YES